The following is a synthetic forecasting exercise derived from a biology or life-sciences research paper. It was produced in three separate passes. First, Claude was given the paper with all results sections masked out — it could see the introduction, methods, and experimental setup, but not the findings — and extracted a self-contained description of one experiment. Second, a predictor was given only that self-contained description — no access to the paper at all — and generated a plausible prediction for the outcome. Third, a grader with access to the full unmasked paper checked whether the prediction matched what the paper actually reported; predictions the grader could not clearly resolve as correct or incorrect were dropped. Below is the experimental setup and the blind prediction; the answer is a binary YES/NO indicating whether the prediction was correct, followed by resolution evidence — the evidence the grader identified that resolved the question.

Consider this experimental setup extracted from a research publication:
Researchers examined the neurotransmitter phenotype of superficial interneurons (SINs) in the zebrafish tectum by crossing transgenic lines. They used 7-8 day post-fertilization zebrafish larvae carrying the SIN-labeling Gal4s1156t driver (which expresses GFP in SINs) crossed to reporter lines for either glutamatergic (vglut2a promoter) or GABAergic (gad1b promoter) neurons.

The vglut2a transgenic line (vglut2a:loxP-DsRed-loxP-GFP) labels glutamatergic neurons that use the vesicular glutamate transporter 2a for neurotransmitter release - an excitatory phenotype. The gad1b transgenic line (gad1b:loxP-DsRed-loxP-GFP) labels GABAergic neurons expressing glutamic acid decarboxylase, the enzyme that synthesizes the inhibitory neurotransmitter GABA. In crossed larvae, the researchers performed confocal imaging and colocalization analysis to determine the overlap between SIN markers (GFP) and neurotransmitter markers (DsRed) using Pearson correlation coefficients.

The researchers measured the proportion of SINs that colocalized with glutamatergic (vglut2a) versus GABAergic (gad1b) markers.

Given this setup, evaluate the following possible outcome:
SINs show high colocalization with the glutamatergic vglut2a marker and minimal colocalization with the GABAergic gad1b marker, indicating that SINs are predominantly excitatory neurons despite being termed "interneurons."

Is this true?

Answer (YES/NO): NO